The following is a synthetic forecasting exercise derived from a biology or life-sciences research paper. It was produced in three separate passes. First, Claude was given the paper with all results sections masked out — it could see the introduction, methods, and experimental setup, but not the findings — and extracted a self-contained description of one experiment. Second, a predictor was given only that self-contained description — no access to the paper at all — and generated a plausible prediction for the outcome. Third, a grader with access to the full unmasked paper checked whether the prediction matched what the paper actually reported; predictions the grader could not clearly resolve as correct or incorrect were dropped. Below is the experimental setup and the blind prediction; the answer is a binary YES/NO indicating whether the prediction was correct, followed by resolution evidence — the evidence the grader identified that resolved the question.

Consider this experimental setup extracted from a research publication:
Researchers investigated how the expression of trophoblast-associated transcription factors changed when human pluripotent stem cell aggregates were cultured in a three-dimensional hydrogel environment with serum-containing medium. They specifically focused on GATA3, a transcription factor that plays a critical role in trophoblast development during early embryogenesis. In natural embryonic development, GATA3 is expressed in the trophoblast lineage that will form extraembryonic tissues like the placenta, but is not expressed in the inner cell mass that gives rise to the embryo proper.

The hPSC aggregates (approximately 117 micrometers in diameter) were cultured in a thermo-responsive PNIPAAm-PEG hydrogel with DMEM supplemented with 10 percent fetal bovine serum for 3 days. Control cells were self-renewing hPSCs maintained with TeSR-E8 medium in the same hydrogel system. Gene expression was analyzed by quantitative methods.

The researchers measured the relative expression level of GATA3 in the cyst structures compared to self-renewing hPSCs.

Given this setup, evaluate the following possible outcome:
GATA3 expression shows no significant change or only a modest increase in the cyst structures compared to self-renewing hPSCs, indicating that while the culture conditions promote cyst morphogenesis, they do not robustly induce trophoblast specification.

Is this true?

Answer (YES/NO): NO